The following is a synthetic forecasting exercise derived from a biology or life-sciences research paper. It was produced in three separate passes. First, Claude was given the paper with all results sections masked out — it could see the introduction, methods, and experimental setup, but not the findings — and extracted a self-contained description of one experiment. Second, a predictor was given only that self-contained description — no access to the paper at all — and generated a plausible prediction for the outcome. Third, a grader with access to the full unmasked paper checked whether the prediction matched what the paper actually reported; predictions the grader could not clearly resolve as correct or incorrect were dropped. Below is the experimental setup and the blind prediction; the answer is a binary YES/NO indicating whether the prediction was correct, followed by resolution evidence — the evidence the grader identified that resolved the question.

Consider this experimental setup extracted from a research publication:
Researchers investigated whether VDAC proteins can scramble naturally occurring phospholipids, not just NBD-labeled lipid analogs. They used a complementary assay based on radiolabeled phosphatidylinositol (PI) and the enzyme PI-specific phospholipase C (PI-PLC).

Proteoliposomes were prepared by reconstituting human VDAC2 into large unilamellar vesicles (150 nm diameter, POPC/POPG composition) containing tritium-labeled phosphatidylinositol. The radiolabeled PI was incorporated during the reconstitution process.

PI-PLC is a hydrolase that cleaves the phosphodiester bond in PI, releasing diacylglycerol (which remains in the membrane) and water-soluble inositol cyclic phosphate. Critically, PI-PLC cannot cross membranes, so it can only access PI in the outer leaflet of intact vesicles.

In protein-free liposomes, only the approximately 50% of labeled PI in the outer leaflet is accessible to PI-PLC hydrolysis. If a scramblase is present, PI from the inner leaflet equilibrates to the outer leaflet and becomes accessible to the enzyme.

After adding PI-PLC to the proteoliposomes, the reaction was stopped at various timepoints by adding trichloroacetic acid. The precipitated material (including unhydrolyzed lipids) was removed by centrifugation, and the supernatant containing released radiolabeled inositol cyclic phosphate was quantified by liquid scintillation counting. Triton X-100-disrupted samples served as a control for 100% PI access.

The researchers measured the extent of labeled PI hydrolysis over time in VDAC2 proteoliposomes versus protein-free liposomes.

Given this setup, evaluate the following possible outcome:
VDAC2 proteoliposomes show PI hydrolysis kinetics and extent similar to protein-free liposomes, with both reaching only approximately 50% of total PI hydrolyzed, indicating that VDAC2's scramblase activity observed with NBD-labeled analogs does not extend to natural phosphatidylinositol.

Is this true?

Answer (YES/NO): NO